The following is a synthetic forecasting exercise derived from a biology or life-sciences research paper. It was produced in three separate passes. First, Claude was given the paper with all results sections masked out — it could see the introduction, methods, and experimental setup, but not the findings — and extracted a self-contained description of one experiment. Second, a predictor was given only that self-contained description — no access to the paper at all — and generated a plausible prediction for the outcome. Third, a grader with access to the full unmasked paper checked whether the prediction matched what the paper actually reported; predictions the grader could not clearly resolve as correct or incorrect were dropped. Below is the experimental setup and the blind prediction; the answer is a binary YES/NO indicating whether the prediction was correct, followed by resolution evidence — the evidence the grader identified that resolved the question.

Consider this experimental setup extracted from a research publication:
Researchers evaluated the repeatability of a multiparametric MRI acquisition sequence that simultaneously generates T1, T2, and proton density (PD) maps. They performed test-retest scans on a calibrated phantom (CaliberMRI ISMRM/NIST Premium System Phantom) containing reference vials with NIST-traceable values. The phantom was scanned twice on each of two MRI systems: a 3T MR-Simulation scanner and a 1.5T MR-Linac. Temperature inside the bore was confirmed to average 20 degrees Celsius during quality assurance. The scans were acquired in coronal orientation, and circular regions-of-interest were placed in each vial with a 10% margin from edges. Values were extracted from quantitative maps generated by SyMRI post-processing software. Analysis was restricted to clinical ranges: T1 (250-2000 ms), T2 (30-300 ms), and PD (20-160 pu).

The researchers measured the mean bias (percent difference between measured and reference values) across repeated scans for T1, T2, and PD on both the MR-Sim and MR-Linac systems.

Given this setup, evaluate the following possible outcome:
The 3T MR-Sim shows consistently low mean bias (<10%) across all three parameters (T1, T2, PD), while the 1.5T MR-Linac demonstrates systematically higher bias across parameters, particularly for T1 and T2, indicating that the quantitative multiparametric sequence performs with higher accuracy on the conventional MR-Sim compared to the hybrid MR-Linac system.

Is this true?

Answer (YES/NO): NO